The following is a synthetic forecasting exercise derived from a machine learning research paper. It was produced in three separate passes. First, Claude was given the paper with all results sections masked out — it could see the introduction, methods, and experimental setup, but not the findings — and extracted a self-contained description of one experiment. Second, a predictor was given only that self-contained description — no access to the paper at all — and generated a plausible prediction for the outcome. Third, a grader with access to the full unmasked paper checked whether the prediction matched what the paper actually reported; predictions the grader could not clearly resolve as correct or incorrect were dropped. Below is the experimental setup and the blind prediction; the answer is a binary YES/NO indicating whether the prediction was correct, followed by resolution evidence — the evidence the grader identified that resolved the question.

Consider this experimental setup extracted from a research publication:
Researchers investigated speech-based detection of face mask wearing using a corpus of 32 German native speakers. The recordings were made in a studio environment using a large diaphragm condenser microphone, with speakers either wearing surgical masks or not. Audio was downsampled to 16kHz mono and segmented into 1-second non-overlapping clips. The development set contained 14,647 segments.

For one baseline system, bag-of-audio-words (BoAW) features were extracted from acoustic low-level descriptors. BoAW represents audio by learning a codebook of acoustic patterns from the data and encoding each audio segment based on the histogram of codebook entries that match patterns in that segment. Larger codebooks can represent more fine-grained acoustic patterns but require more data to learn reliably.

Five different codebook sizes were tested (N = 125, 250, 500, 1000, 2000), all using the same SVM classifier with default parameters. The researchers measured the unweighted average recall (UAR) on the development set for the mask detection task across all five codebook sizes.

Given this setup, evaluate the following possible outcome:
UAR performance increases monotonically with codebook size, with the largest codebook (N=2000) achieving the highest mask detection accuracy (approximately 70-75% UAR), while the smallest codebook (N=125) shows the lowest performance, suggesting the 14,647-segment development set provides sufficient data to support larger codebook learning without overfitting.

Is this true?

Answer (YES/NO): NO